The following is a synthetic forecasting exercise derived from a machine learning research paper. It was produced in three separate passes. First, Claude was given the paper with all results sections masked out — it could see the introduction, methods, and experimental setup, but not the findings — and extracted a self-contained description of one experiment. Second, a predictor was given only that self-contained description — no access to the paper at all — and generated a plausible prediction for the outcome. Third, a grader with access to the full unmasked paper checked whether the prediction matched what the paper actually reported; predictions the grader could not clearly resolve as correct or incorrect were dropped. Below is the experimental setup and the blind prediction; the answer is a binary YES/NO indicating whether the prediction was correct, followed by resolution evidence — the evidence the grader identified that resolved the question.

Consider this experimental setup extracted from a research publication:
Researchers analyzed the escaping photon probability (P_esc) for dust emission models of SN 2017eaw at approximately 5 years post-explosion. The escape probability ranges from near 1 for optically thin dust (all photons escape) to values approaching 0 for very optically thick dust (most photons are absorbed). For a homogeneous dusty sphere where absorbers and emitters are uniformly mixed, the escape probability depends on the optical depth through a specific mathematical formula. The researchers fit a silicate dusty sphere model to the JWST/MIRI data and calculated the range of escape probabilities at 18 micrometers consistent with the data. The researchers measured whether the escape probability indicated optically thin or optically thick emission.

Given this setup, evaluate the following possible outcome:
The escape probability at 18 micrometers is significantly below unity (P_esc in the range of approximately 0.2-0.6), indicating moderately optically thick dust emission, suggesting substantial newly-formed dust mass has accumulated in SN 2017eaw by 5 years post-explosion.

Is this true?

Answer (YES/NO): NO